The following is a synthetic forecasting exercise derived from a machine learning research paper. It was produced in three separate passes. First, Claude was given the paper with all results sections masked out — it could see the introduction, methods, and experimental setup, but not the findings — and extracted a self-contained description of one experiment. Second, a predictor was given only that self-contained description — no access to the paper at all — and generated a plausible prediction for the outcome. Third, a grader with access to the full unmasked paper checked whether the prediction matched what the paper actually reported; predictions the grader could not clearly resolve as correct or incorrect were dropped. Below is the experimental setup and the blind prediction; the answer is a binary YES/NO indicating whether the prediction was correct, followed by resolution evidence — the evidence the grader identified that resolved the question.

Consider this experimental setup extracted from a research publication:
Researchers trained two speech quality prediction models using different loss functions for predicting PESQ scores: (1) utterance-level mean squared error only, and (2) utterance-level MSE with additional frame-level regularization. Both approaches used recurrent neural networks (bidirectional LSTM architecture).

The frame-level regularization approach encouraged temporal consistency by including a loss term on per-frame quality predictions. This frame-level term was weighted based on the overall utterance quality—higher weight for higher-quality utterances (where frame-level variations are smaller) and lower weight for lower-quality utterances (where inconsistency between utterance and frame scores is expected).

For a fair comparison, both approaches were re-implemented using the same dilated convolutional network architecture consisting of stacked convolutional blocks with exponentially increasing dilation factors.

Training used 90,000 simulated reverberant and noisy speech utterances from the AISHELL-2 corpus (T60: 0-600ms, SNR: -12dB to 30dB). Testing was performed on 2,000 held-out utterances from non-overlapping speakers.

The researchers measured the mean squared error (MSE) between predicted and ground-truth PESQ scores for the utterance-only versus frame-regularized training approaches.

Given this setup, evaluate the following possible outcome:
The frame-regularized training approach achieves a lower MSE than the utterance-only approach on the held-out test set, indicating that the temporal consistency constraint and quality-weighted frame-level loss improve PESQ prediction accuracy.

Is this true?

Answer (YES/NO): YES